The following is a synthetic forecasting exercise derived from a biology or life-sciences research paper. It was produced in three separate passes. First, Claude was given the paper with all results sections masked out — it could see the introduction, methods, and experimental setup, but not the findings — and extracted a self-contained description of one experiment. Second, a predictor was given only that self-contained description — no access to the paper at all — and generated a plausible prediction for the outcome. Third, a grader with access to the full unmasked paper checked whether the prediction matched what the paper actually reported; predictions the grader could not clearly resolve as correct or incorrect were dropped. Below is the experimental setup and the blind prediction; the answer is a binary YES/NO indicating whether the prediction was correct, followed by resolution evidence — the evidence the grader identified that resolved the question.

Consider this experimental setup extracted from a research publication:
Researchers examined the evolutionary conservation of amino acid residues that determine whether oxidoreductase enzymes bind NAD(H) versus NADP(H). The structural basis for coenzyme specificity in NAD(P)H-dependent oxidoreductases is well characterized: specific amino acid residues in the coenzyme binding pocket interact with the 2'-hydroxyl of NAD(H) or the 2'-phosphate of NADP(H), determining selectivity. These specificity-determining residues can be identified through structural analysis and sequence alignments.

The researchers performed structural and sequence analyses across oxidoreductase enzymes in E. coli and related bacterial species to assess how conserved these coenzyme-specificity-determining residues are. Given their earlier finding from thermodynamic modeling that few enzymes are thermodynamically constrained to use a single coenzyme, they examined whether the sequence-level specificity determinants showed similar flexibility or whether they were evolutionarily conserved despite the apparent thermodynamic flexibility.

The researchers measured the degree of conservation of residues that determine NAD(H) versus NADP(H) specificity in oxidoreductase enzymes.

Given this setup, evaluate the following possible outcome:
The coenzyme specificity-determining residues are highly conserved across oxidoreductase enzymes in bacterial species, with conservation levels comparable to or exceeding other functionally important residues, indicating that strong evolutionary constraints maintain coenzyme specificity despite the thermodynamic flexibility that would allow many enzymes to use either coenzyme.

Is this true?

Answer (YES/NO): YES